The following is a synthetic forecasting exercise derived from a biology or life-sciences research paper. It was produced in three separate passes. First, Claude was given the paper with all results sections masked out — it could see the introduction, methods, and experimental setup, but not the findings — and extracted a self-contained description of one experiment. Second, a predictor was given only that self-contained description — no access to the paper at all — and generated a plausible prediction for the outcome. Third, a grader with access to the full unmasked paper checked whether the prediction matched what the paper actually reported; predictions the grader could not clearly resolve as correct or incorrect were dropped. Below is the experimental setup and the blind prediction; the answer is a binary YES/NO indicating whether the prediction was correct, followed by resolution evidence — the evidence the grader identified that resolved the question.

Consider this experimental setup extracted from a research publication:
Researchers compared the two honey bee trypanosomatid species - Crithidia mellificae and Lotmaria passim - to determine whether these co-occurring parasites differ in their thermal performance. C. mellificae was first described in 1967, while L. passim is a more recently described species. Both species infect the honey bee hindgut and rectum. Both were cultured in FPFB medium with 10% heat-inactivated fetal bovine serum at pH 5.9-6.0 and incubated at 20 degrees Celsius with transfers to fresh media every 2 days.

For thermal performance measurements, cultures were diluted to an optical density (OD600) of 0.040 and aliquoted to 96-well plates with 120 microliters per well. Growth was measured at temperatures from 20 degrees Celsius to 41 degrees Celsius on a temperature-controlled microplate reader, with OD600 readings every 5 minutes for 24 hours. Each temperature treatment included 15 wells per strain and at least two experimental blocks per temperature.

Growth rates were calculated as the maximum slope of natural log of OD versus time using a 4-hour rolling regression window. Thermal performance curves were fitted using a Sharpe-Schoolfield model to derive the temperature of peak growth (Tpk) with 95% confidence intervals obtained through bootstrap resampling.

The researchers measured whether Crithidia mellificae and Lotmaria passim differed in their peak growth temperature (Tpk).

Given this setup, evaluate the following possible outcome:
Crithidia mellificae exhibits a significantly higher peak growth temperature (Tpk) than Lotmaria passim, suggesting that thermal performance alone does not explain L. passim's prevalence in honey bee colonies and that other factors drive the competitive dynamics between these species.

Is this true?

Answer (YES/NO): YES